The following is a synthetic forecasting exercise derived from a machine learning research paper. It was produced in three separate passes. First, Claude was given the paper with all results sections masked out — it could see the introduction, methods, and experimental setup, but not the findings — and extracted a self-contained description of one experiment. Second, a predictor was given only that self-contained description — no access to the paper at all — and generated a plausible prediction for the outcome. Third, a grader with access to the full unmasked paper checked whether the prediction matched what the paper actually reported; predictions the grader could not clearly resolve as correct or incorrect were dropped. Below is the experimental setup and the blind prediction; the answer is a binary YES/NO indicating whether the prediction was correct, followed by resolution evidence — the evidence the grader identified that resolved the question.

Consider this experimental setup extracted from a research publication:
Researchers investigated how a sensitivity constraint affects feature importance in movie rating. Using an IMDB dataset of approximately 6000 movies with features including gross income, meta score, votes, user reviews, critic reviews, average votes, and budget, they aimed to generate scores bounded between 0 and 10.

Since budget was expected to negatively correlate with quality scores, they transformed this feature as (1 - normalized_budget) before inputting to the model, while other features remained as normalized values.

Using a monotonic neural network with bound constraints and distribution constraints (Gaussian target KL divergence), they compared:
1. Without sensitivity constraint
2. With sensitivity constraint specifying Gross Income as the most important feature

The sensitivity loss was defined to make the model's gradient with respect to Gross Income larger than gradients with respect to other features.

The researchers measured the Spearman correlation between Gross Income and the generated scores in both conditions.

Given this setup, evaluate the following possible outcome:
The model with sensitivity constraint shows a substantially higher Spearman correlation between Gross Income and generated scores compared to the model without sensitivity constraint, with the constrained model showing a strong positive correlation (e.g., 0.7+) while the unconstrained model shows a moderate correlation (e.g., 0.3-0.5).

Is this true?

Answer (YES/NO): NO